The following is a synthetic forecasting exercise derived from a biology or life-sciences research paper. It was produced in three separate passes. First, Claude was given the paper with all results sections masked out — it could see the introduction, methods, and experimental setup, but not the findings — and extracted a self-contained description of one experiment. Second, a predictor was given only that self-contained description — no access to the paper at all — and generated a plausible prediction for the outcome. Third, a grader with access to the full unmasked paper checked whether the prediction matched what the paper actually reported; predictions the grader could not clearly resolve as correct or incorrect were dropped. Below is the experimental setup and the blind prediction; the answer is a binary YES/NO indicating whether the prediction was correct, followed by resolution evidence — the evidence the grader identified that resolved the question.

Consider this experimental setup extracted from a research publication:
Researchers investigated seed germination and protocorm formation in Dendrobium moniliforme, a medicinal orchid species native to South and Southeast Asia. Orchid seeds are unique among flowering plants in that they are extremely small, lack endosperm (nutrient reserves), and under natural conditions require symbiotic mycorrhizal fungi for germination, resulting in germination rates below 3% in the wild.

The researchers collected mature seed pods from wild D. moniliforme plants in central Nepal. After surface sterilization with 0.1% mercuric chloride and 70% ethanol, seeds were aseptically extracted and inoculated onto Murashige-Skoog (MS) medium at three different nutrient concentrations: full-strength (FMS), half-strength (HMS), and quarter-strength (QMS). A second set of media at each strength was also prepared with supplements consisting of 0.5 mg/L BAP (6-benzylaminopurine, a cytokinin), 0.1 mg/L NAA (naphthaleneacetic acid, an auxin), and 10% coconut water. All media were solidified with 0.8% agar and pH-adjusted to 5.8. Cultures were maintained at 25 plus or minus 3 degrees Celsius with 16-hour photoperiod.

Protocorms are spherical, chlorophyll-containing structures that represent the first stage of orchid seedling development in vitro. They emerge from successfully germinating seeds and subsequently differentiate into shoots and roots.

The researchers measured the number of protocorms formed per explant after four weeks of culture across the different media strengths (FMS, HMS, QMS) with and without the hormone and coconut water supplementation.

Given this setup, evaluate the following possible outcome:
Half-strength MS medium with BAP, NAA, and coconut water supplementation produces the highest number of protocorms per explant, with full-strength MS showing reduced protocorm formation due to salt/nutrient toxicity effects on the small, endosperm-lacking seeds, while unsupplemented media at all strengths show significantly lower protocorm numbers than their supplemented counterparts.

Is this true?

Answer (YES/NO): NO